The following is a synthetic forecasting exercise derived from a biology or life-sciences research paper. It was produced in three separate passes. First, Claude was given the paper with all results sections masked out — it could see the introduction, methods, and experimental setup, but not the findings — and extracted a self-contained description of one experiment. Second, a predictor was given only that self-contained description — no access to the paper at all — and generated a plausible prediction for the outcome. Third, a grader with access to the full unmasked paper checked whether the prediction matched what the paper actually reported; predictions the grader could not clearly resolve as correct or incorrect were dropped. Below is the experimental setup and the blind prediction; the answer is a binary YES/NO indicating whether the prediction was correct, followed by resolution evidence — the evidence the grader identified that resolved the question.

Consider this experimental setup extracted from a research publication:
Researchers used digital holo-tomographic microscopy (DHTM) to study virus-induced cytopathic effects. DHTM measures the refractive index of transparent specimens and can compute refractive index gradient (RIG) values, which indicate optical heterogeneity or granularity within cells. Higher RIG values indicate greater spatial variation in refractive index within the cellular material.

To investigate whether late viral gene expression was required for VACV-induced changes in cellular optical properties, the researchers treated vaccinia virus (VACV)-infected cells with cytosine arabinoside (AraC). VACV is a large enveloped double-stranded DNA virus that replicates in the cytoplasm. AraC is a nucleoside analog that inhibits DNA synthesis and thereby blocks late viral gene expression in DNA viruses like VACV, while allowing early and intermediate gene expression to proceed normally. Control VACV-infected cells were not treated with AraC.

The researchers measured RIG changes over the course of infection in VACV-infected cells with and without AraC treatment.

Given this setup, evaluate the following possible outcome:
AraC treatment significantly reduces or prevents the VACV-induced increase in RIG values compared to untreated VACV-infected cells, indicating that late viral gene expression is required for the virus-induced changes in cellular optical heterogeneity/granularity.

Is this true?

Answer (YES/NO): YES